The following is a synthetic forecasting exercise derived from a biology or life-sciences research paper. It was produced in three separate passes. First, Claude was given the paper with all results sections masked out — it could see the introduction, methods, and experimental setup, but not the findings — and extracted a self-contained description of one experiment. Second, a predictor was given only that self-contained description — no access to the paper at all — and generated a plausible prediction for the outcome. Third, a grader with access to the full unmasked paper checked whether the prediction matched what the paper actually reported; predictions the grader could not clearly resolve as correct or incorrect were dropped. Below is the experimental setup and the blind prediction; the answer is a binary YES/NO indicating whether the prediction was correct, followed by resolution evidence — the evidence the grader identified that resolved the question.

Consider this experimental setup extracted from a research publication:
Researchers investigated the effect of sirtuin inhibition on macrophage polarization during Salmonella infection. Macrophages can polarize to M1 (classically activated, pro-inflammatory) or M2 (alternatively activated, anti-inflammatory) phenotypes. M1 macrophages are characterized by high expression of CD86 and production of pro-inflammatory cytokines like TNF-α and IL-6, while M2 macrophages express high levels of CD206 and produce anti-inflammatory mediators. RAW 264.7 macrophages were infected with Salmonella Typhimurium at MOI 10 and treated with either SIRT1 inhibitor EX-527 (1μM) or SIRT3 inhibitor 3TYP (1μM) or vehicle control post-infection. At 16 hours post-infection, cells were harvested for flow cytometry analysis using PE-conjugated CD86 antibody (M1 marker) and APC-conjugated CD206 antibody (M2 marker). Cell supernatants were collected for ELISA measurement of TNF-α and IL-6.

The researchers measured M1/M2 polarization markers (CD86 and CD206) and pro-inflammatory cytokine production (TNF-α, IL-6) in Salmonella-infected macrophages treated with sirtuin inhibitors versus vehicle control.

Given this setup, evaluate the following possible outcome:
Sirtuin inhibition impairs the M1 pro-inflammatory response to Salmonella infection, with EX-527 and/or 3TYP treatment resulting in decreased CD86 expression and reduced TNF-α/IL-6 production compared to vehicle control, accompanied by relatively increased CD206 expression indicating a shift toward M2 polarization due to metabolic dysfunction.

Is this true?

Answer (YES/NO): NO